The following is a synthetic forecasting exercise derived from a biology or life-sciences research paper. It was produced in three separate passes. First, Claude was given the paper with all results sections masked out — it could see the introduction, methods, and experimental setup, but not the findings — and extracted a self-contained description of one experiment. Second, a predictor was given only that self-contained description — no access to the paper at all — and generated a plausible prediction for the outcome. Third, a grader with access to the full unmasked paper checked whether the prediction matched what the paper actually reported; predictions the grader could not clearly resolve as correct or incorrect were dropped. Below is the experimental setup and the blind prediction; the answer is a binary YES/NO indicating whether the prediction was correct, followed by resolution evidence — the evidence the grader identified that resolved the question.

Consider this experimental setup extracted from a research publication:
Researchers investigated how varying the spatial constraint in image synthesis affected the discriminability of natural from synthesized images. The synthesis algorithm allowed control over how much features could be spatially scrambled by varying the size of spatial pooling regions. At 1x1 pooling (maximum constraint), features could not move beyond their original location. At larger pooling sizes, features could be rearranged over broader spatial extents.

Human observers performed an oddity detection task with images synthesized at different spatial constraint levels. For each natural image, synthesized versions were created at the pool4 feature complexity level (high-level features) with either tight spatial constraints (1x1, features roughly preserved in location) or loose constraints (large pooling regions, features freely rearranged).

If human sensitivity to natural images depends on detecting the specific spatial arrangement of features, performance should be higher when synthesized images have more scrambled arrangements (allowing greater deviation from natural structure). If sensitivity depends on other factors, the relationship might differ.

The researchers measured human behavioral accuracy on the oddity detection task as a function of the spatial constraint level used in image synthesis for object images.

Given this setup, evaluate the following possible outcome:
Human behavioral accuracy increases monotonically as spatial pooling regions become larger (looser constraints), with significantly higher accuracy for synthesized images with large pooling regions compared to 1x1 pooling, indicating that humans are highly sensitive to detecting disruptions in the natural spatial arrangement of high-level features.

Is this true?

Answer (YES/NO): NO